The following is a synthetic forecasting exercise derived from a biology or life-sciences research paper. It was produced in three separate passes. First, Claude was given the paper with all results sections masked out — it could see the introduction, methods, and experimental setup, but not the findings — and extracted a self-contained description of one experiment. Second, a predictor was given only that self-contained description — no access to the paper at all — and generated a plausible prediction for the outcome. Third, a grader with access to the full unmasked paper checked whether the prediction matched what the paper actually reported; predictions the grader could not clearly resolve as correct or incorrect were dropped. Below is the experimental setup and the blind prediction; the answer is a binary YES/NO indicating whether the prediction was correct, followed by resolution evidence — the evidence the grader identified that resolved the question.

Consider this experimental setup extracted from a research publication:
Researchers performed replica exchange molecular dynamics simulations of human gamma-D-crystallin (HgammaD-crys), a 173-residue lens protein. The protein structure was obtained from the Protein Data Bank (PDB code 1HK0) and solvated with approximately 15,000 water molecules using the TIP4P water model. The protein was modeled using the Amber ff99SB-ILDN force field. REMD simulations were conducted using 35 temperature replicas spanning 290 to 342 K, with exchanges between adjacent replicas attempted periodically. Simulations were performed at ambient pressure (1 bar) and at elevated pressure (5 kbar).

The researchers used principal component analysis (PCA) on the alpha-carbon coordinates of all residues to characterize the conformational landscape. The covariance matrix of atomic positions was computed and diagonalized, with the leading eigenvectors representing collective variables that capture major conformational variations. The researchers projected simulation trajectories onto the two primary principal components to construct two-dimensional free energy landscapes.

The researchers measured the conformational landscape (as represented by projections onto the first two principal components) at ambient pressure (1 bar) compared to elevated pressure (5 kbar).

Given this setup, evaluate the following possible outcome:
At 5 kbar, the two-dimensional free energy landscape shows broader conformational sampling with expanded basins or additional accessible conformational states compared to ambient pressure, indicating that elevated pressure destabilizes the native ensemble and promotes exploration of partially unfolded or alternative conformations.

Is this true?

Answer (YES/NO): NO